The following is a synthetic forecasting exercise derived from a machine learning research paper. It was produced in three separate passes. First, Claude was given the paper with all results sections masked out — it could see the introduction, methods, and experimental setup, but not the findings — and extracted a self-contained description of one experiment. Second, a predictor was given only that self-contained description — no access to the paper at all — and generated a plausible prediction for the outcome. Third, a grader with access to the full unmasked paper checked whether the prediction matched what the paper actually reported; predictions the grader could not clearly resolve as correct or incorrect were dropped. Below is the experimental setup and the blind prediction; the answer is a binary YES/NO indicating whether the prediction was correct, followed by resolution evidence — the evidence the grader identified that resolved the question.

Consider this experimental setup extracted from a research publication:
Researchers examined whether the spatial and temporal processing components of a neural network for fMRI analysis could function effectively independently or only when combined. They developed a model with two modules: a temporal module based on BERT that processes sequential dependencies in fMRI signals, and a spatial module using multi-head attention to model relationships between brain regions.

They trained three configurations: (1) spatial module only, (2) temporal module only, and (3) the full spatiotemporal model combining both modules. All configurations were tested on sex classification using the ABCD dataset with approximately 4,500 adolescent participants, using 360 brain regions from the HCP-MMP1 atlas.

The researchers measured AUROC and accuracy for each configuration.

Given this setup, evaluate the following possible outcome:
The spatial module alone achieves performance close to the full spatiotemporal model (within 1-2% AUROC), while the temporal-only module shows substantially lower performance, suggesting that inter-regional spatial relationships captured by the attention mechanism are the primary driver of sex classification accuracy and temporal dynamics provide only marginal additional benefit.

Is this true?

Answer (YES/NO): NO